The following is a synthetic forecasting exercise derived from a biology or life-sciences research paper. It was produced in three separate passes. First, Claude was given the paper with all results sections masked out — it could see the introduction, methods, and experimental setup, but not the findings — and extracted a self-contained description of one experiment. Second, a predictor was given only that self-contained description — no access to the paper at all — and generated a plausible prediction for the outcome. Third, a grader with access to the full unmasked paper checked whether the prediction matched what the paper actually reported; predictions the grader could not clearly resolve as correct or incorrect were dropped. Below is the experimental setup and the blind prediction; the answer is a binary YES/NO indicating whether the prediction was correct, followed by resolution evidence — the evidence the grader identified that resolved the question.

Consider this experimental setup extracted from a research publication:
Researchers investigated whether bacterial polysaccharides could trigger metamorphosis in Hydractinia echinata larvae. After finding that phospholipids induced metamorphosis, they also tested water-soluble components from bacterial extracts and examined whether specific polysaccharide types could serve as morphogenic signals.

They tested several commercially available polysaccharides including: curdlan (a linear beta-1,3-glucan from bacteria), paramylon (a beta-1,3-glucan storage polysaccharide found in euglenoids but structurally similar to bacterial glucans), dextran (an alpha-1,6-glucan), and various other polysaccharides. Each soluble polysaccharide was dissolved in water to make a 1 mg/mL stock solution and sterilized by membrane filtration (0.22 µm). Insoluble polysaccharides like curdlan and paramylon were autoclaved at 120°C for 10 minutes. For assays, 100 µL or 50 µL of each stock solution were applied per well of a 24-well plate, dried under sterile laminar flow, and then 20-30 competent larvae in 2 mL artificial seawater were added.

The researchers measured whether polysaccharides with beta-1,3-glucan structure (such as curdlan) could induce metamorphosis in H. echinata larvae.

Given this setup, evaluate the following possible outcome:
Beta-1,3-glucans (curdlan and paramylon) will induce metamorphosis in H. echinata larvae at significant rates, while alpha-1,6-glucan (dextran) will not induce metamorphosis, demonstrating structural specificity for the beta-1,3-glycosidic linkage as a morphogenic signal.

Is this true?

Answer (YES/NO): NO